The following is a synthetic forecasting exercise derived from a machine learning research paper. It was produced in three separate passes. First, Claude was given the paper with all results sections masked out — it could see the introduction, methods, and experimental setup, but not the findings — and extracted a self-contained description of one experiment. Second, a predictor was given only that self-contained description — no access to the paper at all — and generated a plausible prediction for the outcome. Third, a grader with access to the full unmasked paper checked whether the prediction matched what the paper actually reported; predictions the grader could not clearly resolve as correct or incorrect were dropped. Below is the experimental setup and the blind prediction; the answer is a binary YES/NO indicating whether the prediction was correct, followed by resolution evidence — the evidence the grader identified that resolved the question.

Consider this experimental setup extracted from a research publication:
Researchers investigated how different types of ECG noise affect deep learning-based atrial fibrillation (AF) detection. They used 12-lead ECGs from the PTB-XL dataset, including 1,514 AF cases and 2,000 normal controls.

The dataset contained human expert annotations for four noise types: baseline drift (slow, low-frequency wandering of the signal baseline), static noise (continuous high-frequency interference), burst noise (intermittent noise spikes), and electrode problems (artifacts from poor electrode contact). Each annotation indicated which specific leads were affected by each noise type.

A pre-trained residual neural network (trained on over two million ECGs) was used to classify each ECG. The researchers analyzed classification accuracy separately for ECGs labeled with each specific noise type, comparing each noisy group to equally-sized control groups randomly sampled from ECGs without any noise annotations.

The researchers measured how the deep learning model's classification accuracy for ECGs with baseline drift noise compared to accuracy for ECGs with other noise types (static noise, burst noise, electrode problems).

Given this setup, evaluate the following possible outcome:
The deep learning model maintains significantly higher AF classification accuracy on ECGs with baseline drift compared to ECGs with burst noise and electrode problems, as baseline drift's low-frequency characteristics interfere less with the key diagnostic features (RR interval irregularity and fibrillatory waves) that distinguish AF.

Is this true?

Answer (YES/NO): NO